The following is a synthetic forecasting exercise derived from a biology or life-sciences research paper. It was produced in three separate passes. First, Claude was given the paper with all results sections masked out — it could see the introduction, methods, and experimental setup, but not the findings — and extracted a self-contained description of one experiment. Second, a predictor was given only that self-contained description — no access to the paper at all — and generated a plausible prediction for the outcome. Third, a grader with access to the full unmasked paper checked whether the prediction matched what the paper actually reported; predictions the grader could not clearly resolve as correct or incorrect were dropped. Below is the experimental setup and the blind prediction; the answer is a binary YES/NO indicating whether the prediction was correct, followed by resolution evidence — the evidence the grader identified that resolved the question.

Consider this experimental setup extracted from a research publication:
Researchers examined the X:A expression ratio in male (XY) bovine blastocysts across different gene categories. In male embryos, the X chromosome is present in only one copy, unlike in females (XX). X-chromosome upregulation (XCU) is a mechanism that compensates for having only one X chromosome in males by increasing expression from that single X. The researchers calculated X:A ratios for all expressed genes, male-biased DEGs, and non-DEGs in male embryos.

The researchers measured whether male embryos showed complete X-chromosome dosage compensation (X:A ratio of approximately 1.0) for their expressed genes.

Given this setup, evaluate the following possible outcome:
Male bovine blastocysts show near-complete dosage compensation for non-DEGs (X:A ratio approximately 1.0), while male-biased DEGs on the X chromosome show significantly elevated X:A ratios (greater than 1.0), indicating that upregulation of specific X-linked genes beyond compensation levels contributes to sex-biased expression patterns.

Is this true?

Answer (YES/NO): NO